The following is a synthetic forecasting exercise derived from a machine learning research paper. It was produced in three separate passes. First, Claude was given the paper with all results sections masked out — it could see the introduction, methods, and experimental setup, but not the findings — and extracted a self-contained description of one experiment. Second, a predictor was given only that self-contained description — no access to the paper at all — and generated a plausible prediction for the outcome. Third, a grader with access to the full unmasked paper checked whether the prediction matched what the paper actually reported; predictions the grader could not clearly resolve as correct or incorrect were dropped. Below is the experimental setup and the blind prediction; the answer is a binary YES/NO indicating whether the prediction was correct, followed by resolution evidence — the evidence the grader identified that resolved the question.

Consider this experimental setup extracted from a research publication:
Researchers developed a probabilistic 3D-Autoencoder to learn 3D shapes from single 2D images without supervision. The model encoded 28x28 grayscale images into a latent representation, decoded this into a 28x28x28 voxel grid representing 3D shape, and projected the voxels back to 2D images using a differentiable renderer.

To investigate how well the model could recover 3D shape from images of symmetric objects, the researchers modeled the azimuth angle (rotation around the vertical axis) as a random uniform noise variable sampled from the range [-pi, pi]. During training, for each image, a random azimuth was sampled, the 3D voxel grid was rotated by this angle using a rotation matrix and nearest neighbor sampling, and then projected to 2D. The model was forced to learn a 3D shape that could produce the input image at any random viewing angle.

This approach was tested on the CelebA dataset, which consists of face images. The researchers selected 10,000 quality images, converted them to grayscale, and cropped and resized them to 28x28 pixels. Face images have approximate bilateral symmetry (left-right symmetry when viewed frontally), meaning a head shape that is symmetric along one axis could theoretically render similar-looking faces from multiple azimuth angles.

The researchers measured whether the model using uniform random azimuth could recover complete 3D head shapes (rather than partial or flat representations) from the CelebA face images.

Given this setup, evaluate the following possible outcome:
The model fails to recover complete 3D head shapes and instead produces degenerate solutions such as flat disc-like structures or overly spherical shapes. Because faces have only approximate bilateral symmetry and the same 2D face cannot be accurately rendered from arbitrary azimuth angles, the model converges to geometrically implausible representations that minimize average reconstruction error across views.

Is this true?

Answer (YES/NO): NO